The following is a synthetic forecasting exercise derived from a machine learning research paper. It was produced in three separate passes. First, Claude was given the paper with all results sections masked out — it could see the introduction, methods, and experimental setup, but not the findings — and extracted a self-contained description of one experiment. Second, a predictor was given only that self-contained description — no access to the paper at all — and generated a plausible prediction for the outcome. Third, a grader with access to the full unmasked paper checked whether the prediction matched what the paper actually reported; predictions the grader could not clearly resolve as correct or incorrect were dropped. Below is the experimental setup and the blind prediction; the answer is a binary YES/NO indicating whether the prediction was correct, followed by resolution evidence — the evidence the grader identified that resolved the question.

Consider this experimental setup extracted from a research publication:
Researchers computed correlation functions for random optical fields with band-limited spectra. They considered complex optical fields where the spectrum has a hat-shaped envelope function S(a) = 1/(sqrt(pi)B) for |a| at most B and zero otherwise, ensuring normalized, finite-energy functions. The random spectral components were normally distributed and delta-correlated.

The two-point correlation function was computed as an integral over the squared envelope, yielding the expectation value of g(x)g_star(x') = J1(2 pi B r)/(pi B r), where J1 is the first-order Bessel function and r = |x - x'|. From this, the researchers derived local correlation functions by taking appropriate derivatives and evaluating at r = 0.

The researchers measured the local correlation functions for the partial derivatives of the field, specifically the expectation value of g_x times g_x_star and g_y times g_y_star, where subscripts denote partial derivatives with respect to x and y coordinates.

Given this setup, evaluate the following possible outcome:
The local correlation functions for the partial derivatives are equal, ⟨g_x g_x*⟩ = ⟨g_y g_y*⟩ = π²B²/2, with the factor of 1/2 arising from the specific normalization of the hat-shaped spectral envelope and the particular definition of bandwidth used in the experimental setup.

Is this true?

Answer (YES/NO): NO